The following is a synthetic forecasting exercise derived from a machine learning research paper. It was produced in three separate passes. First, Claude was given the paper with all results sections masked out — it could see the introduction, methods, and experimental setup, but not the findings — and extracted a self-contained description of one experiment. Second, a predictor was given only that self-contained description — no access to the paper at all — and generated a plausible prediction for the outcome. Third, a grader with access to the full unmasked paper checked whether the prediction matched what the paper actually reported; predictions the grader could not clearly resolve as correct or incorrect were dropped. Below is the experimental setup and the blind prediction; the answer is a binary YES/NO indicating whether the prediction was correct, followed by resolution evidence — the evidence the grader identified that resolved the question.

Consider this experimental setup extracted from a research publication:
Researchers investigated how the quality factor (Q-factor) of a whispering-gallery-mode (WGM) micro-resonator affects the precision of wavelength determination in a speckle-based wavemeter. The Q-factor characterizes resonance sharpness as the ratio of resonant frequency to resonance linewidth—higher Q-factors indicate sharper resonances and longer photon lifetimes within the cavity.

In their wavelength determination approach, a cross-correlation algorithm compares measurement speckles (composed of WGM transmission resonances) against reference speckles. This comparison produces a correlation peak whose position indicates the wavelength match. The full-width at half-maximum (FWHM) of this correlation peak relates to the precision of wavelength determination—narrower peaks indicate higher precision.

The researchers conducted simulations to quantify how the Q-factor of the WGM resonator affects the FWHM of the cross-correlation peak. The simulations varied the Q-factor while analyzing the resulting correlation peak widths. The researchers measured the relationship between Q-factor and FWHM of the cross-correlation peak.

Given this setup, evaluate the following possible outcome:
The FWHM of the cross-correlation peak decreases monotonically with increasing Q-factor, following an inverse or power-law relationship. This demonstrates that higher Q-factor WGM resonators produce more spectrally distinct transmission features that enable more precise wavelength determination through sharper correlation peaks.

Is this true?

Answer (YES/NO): YES